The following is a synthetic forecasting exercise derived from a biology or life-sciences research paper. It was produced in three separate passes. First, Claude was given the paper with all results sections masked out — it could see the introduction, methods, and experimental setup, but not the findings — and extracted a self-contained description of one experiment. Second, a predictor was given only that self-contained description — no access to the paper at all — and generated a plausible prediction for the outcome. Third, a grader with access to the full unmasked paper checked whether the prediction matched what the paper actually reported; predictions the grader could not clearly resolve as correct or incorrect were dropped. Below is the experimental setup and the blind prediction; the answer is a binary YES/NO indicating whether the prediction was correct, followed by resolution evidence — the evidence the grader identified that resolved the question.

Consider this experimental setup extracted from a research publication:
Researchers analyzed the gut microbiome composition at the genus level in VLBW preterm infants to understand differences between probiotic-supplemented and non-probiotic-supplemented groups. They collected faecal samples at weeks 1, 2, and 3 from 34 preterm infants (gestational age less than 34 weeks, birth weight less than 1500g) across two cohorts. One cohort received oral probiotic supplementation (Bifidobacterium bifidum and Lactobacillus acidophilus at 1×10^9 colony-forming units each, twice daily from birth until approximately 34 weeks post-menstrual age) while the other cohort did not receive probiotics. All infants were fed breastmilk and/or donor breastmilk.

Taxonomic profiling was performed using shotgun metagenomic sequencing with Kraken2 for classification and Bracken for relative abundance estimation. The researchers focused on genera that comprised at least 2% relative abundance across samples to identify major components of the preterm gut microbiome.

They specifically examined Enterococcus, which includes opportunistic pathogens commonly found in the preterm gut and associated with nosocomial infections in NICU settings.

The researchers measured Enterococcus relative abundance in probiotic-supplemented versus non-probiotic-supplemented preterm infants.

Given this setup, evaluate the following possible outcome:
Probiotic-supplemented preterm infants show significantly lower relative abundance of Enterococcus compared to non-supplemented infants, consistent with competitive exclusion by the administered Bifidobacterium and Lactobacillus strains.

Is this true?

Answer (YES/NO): NO